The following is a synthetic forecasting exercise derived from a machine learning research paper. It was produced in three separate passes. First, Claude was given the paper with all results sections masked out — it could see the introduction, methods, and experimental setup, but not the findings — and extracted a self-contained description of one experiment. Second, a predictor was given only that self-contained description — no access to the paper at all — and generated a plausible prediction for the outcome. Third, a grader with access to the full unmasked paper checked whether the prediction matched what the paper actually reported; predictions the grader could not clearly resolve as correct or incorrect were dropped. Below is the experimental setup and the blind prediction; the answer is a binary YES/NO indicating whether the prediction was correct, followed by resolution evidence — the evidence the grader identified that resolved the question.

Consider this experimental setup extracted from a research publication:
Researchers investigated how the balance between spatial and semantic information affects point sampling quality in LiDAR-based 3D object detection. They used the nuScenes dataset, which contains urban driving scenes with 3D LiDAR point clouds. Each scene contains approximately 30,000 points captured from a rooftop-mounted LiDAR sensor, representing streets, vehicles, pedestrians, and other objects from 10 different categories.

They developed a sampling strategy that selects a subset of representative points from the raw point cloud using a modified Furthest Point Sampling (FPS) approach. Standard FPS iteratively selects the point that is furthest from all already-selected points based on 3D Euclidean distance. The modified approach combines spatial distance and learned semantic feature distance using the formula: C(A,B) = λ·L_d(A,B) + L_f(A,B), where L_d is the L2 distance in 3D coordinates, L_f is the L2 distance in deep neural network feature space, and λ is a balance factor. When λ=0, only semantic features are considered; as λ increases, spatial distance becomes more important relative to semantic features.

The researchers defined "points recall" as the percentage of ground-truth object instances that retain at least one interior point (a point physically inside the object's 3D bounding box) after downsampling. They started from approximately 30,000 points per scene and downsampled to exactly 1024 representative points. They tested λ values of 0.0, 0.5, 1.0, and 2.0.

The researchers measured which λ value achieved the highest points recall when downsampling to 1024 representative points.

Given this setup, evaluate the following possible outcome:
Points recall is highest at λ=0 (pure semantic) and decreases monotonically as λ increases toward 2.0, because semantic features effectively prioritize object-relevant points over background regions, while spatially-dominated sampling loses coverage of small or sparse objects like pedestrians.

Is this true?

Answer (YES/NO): NO